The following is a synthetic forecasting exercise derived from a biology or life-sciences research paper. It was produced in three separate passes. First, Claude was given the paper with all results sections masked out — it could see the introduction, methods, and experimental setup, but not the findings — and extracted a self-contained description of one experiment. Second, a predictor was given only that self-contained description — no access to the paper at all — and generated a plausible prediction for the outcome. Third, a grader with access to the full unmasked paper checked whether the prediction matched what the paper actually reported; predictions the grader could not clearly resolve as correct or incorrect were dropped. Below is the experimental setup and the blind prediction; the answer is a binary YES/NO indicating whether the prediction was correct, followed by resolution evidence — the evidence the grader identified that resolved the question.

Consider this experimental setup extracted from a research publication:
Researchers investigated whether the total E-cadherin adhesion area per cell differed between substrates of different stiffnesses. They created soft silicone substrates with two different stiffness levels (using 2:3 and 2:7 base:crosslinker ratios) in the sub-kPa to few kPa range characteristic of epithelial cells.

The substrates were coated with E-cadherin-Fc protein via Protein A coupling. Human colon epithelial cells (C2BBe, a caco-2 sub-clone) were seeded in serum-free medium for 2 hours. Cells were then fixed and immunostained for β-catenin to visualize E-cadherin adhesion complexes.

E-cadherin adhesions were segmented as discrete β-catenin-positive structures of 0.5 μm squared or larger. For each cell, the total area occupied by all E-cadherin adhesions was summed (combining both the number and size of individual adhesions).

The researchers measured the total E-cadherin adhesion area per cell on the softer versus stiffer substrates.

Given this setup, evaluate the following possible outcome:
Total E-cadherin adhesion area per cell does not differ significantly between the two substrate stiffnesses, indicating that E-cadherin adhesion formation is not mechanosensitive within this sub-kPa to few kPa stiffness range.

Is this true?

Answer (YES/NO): NO